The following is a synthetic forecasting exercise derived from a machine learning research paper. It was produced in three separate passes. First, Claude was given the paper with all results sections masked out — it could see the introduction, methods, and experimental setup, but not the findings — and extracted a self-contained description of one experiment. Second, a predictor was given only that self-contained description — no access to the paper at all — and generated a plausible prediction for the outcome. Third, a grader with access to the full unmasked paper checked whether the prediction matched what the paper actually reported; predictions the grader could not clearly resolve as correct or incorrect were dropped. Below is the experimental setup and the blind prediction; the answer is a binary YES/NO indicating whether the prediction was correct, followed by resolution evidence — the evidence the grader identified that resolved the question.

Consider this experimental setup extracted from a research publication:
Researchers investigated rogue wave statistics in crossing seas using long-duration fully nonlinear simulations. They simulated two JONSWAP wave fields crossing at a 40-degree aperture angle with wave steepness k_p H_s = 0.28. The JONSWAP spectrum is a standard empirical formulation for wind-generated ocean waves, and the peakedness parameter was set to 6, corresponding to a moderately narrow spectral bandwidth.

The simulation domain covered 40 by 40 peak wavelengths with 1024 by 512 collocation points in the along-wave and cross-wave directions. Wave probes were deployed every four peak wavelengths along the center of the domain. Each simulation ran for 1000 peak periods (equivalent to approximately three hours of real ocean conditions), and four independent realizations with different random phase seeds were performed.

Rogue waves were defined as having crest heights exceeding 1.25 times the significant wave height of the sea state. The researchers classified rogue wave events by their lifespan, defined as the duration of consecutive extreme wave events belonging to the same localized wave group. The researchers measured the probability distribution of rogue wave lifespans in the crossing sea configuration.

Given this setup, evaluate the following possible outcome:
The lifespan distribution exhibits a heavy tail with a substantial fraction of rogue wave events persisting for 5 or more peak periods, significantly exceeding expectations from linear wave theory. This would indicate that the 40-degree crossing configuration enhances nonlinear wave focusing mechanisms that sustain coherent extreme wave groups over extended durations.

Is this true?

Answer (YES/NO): NO